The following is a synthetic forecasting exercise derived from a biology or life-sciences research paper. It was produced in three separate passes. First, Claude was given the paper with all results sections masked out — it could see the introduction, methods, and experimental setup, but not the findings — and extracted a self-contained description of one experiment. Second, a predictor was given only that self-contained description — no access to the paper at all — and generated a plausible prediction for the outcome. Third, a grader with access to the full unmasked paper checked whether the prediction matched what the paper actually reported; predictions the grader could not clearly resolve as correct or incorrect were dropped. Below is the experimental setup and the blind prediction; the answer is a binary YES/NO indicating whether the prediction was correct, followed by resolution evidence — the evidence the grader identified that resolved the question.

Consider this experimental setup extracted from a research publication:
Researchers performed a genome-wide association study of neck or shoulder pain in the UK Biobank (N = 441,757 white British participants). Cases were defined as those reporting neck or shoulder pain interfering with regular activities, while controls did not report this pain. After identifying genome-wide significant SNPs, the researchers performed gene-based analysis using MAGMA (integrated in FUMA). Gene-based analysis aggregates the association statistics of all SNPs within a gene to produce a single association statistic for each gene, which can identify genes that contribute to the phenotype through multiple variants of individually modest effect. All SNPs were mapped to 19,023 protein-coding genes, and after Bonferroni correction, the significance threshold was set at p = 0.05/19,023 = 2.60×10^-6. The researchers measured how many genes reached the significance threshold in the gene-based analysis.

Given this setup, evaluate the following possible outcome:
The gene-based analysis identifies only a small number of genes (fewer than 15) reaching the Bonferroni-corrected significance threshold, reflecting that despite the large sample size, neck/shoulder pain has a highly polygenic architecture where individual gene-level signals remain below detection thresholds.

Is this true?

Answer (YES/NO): YES